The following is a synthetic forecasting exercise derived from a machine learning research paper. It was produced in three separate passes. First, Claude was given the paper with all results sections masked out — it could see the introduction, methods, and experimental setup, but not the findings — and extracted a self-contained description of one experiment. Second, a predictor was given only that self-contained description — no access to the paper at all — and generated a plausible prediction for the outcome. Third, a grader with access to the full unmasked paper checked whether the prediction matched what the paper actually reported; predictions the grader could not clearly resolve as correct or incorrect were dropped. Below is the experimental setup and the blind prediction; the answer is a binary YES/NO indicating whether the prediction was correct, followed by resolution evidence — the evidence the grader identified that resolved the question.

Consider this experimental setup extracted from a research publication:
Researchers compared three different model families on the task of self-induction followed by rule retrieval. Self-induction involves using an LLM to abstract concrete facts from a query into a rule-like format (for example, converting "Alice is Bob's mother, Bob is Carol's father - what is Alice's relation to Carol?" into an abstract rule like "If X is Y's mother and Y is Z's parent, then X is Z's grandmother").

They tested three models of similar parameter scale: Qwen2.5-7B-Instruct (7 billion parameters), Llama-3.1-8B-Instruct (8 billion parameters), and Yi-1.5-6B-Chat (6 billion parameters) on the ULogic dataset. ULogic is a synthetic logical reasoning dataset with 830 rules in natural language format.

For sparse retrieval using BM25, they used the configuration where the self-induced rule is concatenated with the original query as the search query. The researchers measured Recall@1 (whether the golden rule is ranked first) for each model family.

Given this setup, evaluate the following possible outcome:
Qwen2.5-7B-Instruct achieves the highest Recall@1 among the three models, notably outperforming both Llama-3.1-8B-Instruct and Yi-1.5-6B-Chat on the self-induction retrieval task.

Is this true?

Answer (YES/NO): NO